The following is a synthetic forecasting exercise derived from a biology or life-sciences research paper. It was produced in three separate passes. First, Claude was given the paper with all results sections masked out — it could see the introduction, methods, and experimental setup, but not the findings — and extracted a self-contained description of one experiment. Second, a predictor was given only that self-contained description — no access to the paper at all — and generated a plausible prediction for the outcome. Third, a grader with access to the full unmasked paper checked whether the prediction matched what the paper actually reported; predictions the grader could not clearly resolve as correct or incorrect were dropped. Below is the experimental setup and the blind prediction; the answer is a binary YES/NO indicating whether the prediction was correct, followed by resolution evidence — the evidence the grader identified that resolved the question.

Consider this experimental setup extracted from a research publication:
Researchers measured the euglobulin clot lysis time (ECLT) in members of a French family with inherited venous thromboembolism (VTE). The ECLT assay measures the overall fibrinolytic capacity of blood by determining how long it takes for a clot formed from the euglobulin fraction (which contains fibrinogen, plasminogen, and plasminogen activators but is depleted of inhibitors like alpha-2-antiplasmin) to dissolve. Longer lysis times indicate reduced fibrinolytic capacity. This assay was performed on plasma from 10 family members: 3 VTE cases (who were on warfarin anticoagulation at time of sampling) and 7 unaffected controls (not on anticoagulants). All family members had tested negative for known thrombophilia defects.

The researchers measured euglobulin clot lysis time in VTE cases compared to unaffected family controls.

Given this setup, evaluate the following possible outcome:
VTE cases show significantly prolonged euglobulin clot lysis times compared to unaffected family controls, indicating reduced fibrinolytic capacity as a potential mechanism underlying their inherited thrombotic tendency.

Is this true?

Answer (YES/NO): YES